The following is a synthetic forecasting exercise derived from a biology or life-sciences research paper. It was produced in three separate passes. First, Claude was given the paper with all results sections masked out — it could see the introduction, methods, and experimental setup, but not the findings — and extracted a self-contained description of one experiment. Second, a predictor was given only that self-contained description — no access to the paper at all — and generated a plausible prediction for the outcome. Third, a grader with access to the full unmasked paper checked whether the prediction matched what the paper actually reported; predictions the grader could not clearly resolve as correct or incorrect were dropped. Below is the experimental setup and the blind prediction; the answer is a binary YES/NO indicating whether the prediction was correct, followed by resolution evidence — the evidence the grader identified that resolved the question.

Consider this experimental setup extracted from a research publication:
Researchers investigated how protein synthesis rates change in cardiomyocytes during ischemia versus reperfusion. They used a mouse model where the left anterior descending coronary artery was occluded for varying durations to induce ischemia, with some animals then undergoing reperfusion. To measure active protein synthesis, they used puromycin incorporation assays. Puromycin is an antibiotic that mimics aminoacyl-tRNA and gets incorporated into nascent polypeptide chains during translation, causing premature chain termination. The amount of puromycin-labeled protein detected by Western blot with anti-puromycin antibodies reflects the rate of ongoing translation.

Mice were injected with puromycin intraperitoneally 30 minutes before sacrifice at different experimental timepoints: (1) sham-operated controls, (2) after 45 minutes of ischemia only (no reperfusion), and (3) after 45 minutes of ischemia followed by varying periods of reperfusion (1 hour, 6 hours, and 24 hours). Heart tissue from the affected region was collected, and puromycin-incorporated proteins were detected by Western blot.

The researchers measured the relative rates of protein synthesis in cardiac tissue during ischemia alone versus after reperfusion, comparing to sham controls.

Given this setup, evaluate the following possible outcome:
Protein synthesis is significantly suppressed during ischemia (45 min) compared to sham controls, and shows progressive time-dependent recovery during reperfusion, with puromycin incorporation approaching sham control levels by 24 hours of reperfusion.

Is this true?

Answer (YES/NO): NO